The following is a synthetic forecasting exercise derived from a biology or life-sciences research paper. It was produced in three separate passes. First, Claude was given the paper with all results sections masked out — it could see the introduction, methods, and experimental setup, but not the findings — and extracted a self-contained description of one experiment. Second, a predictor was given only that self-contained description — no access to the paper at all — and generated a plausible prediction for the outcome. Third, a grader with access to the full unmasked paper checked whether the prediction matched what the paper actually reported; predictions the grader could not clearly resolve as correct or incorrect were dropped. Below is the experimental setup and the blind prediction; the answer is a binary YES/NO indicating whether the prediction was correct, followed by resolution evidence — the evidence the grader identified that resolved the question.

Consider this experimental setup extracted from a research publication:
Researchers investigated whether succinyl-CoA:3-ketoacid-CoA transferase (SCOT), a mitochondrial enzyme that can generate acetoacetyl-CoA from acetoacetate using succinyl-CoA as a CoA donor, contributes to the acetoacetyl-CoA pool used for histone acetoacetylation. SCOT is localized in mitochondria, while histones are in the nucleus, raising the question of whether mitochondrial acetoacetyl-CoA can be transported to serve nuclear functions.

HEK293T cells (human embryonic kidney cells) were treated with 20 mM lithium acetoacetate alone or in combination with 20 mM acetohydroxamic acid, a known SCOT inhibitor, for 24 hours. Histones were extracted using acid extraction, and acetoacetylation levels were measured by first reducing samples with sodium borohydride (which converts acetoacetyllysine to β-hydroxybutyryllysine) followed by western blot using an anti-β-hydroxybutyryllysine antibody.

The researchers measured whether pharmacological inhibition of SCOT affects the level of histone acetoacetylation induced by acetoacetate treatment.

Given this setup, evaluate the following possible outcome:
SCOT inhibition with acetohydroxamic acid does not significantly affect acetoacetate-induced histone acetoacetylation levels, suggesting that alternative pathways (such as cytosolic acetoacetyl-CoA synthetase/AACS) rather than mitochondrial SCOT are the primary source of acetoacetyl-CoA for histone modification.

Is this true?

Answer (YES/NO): YES